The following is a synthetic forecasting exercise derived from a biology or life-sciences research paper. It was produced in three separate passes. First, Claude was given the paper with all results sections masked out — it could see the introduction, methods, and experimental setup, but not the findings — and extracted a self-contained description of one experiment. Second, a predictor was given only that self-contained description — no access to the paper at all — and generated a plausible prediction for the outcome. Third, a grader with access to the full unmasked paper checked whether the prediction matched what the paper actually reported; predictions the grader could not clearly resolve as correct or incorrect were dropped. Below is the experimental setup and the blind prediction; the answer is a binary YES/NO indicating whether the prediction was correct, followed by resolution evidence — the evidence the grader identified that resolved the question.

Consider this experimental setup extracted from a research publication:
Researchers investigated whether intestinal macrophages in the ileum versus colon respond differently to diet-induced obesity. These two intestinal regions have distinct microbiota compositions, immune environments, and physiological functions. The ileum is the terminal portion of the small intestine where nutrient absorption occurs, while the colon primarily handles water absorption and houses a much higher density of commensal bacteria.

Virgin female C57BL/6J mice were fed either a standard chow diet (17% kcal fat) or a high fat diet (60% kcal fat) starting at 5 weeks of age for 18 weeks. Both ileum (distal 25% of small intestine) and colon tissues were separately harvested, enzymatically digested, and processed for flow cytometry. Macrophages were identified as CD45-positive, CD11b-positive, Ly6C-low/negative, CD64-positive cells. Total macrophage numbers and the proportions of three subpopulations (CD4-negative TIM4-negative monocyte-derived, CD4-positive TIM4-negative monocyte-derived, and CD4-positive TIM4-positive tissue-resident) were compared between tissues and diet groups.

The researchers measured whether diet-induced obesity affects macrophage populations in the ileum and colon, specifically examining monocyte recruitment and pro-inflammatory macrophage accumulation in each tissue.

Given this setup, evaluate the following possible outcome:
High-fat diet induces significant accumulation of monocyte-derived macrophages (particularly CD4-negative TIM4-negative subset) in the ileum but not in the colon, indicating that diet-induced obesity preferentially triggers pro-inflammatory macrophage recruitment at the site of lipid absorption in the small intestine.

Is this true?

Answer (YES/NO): NO